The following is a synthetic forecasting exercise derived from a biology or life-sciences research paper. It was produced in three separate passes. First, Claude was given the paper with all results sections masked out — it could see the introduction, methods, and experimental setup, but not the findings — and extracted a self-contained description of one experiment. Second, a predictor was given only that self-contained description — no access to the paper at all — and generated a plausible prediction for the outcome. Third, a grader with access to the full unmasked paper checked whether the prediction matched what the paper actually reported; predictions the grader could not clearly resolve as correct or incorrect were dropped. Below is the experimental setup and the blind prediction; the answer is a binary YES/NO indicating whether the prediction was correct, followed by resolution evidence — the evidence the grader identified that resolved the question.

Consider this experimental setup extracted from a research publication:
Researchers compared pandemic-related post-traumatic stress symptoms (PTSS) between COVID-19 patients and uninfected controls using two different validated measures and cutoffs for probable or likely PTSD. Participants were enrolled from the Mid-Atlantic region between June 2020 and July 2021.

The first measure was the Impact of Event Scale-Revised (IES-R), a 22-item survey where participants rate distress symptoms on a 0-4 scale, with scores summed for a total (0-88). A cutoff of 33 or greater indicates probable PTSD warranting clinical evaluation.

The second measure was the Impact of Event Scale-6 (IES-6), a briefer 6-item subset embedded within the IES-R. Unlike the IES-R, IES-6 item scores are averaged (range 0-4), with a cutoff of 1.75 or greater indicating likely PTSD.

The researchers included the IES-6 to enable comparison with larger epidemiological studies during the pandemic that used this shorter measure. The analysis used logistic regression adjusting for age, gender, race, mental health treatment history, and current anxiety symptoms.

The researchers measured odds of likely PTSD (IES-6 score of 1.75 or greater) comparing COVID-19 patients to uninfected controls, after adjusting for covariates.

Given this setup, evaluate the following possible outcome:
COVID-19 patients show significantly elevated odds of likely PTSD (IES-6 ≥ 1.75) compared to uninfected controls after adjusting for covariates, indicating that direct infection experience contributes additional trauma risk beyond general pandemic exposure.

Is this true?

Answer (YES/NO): YES